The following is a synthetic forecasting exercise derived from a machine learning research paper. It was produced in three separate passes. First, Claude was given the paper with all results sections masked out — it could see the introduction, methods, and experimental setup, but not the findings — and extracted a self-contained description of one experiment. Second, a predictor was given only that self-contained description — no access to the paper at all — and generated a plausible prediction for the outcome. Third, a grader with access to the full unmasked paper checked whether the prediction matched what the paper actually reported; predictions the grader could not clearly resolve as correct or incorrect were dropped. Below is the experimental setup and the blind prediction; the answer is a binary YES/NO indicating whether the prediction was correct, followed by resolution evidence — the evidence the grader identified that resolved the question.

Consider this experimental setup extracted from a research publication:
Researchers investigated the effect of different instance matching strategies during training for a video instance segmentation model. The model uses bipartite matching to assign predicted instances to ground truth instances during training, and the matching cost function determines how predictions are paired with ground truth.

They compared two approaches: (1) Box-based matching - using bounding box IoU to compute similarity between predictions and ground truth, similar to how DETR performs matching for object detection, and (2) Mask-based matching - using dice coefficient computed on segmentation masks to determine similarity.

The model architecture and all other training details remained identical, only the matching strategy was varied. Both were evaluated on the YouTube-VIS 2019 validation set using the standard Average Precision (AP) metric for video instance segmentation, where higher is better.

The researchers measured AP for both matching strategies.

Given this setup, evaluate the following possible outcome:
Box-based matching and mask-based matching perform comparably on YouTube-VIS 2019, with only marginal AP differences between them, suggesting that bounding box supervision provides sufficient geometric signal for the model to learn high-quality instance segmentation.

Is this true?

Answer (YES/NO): NO